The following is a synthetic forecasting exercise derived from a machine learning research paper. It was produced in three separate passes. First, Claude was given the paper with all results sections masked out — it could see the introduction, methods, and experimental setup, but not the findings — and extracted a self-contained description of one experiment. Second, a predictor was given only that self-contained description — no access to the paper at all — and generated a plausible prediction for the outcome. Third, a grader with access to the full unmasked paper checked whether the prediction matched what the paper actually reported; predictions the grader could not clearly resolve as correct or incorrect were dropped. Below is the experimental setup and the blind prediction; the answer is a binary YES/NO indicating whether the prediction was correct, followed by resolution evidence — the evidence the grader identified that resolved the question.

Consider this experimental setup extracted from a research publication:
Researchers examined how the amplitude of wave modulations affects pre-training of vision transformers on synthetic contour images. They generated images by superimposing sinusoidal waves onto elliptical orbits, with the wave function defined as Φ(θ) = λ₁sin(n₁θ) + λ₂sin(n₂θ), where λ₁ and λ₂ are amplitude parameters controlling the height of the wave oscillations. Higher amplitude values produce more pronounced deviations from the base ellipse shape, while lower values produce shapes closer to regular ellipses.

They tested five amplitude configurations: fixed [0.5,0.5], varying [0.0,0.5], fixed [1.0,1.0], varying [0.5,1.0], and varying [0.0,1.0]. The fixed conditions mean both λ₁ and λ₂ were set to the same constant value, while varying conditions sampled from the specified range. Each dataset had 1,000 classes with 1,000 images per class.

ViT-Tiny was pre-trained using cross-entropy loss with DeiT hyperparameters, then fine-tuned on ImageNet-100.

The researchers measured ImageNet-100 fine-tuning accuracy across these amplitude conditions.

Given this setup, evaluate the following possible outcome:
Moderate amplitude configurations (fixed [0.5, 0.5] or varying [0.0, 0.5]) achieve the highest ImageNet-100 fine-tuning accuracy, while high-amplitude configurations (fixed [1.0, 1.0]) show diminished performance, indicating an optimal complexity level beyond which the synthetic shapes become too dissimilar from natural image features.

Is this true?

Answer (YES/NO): NO